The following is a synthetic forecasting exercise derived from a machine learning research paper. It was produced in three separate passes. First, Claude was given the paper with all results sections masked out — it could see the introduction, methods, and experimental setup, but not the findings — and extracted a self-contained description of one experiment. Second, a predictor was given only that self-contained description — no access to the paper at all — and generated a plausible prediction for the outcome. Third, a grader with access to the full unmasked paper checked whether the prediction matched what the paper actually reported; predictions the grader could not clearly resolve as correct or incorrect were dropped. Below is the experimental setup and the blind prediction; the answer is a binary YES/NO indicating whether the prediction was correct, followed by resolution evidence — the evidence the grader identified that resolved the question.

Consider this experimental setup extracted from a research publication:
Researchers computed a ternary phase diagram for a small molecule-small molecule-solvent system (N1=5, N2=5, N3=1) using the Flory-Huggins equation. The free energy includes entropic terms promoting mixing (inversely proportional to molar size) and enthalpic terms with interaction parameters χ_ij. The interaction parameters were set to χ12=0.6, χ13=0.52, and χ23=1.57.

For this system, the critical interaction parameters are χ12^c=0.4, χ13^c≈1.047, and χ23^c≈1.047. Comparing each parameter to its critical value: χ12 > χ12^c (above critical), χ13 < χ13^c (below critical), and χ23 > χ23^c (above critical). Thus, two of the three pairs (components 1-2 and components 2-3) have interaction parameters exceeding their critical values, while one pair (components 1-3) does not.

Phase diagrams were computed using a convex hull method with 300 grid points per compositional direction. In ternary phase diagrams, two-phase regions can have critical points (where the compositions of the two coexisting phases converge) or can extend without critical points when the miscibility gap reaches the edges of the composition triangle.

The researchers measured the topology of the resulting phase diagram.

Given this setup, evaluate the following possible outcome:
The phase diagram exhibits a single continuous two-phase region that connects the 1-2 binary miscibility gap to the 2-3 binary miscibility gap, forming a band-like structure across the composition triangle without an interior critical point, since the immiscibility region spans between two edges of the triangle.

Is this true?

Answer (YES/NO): YES